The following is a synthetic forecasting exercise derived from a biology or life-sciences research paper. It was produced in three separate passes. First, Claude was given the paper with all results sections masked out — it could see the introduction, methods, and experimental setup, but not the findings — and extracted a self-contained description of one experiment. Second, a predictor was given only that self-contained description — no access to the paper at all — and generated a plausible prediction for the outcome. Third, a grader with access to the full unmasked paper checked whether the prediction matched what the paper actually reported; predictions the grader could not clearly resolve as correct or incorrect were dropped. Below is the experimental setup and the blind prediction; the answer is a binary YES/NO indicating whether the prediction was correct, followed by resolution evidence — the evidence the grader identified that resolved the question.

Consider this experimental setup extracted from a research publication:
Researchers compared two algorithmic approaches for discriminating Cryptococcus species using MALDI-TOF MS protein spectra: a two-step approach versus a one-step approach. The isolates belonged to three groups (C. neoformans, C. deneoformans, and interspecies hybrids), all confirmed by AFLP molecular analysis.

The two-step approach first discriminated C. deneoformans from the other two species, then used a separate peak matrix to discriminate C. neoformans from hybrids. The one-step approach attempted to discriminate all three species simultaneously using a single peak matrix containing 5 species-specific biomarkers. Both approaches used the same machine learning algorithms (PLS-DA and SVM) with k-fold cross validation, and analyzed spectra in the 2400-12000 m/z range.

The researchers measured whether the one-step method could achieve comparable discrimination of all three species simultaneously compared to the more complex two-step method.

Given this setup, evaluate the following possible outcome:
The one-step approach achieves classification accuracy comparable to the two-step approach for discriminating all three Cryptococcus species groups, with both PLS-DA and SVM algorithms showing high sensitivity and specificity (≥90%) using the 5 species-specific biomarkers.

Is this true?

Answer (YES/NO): NO